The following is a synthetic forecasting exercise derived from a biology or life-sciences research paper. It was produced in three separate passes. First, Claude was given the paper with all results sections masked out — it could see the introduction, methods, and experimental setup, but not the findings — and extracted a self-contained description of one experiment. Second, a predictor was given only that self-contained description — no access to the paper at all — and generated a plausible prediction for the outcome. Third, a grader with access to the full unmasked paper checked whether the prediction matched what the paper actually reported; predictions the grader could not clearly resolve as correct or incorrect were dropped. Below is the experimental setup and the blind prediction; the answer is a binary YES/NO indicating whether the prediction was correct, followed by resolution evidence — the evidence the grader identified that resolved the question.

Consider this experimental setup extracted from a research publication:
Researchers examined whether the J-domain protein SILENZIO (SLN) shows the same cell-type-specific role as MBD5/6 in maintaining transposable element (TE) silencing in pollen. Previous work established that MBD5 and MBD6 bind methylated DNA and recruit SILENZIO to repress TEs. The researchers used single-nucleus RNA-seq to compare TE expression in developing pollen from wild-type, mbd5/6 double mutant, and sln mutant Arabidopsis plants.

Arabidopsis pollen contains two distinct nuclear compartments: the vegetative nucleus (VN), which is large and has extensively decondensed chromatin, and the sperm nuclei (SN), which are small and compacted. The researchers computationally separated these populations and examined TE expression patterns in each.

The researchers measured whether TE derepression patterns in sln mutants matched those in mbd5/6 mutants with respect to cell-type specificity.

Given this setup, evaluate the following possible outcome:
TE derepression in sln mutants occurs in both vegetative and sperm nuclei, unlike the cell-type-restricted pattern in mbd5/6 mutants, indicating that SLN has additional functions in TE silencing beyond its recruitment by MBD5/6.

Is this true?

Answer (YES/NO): NO